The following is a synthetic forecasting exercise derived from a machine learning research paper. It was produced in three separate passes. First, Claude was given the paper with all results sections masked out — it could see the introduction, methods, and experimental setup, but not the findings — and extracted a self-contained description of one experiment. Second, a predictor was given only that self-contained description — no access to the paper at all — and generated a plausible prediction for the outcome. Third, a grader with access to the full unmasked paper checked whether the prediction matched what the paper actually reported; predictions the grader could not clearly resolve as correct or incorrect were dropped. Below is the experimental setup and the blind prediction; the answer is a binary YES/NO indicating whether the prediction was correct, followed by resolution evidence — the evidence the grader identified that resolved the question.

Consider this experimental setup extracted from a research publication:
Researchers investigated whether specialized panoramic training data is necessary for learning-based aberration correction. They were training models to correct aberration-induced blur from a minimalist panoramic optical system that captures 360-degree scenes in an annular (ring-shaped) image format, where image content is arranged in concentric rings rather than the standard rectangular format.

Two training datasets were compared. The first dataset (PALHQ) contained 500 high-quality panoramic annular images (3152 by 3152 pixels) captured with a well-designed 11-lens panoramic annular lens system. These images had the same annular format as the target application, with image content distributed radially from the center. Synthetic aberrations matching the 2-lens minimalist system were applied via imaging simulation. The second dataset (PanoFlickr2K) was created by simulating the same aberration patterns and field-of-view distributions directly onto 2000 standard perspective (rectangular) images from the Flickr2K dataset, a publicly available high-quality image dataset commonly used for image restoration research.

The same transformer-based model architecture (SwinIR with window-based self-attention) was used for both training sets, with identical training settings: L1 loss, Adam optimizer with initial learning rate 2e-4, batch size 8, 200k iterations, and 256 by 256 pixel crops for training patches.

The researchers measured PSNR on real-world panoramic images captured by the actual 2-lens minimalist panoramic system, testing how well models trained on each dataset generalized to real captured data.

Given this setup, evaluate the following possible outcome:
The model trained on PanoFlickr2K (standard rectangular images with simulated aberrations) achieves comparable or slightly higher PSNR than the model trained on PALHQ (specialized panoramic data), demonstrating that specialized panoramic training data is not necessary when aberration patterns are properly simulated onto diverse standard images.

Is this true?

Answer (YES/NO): NO